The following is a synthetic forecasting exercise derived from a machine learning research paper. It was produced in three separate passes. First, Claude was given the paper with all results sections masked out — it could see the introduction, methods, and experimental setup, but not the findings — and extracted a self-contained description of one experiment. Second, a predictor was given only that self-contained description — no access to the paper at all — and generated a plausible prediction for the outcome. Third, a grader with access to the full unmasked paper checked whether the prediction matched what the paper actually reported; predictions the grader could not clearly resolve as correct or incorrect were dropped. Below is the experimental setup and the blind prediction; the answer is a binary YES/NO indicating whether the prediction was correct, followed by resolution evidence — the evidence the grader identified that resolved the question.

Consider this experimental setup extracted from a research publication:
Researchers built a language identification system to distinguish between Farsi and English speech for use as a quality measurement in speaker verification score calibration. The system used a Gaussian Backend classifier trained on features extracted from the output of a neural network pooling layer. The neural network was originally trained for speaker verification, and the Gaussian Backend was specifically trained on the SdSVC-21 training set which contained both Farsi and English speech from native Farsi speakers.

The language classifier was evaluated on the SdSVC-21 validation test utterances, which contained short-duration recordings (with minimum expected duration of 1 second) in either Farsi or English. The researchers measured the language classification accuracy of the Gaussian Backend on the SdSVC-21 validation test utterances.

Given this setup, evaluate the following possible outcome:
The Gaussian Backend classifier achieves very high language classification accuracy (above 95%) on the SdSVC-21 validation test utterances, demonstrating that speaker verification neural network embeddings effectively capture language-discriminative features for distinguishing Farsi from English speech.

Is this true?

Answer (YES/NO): YES